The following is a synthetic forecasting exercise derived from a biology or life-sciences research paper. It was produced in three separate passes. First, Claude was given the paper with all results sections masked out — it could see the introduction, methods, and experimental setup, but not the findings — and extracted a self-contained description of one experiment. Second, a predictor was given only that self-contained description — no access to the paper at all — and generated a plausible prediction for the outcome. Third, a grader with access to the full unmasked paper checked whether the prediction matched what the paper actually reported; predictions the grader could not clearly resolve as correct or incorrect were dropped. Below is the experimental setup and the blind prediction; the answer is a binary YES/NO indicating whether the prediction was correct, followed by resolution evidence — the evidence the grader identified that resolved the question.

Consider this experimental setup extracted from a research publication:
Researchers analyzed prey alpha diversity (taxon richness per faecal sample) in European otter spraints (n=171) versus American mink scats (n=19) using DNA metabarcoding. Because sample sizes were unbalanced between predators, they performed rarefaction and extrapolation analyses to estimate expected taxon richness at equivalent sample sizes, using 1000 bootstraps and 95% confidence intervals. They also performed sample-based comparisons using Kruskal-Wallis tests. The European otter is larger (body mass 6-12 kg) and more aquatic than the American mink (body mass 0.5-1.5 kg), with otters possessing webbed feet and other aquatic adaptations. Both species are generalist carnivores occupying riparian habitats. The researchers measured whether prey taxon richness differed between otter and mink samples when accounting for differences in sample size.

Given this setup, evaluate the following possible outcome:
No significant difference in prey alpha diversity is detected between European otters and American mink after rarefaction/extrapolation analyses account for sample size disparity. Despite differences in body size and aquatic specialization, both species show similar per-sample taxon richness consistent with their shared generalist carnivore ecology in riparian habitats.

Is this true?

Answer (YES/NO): NO